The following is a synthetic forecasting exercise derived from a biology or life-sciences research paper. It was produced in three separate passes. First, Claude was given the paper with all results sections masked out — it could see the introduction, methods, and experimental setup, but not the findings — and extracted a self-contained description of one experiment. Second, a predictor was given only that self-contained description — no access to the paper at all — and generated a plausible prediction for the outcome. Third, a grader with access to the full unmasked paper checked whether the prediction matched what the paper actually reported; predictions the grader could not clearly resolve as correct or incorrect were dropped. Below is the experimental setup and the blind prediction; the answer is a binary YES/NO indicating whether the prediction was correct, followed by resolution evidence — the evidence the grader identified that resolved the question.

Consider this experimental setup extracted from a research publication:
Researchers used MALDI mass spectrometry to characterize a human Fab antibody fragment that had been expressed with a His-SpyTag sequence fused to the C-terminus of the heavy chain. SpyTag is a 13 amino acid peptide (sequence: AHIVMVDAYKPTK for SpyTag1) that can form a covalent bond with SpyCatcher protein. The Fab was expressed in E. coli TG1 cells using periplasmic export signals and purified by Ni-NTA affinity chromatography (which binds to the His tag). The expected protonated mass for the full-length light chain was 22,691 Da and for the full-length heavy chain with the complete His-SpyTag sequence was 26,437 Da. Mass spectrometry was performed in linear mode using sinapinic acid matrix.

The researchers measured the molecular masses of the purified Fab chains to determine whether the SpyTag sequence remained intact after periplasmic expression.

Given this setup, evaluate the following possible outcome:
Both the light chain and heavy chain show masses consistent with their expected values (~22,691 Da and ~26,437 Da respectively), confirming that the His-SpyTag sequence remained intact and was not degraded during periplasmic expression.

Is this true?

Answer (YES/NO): NO